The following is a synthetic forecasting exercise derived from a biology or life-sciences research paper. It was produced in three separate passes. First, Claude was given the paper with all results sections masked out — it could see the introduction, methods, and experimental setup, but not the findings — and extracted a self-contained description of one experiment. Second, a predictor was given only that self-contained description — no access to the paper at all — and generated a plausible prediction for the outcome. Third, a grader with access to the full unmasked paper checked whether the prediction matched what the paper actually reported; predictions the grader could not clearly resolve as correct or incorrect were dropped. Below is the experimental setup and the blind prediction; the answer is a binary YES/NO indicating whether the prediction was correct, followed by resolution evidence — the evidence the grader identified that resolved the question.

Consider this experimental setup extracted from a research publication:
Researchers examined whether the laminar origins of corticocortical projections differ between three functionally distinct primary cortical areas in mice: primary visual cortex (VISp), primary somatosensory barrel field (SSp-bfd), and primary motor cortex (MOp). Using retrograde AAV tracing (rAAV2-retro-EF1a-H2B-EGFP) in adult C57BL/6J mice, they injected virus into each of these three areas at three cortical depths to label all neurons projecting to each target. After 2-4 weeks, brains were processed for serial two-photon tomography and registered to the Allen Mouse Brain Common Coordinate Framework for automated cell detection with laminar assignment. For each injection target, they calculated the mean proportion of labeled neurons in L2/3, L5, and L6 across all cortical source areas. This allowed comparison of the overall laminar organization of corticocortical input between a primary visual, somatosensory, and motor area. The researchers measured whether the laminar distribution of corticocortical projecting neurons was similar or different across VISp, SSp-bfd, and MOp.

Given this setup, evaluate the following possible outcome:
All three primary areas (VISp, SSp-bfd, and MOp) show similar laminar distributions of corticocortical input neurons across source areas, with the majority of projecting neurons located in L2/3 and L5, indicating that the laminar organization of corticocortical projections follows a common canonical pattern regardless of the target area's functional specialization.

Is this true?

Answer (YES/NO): NO